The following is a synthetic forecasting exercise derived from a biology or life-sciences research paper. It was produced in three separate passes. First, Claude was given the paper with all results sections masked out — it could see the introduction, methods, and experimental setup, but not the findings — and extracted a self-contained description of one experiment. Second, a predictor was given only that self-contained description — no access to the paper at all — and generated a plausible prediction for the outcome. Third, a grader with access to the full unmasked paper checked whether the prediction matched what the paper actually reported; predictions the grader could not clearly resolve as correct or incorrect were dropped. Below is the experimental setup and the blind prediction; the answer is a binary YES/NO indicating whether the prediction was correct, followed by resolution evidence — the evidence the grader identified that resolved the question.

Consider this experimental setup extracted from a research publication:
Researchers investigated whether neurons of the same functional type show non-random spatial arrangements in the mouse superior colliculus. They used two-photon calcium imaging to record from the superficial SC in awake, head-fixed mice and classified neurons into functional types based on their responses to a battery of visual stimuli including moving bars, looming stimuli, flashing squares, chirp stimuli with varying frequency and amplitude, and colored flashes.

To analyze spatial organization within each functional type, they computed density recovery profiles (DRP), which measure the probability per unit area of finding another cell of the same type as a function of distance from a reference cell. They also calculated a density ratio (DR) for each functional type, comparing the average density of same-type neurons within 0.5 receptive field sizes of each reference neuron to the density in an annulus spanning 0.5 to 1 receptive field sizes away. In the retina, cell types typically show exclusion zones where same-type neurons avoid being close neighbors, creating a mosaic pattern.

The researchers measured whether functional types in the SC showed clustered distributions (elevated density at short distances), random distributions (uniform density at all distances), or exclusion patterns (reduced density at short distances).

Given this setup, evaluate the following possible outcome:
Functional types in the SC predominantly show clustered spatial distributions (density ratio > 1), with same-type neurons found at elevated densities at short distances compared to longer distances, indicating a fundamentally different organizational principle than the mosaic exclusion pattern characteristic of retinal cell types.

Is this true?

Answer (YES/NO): YES